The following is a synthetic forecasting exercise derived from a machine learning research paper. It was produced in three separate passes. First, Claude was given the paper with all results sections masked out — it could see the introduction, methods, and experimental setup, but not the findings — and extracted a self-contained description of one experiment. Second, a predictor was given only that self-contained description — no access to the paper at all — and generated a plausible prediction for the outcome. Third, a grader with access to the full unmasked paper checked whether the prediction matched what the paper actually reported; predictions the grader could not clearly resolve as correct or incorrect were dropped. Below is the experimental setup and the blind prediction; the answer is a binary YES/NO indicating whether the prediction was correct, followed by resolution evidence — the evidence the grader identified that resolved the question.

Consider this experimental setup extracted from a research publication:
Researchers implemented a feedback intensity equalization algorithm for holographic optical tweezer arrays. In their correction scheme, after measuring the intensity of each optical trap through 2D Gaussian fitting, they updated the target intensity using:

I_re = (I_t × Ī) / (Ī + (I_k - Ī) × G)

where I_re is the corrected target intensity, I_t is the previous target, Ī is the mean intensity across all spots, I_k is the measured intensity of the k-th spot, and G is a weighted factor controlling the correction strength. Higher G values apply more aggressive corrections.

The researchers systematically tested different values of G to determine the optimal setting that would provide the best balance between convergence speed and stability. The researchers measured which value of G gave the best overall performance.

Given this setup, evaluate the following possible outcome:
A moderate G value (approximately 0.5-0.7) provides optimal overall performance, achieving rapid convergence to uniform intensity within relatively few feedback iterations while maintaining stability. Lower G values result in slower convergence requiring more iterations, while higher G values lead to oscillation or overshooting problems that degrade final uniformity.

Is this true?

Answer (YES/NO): YES